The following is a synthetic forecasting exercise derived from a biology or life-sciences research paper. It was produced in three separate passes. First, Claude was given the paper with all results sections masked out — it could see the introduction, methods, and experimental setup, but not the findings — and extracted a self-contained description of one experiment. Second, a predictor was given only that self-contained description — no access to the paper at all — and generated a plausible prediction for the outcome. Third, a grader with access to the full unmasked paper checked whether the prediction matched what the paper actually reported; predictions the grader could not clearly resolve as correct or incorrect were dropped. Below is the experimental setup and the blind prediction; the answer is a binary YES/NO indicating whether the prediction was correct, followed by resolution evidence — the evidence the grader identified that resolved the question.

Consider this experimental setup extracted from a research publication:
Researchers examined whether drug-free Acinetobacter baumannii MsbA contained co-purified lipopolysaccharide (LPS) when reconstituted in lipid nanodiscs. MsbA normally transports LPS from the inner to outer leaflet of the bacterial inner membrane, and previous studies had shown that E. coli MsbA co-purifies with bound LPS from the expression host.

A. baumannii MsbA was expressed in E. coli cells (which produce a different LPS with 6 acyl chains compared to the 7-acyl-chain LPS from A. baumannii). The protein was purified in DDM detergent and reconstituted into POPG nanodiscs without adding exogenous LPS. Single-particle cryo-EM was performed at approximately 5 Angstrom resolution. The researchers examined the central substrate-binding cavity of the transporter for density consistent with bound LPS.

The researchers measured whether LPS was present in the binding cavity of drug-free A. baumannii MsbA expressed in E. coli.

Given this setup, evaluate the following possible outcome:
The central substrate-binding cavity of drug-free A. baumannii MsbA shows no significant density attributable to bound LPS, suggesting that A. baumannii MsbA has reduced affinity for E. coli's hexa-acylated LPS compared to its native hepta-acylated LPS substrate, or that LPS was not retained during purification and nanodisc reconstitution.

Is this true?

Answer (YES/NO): NO